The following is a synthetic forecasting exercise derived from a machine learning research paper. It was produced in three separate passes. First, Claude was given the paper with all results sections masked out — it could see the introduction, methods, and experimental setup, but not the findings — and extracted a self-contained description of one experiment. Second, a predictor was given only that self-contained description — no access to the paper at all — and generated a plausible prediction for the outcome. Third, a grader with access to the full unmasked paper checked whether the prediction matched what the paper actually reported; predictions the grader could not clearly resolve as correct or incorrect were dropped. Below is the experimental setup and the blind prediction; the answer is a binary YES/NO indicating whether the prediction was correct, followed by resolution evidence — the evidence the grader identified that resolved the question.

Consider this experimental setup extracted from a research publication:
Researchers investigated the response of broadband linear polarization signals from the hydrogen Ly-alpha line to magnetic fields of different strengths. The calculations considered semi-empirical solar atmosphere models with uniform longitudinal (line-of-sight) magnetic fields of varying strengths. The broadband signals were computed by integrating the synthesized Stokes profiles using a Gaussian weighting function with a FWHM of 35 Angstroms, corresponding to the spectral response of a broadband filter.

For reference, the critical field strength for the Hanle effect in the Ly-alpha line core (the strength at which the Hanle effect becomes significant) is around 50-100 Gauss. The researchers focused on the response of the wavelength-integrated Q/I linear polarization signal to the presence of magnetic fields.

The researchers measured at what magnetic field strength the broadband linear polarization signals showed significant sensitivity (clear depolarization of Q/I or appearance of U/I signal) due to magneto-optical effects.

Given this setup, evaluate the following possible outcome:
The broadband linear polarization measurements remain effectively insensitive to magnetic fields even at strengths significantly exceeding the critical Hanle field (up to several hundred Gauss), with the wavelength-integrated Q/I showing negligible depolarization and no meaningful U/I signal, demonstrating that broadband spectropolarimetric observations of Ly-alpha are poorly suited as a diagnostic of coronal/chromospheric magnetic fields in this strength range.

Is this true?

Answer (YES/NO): NO